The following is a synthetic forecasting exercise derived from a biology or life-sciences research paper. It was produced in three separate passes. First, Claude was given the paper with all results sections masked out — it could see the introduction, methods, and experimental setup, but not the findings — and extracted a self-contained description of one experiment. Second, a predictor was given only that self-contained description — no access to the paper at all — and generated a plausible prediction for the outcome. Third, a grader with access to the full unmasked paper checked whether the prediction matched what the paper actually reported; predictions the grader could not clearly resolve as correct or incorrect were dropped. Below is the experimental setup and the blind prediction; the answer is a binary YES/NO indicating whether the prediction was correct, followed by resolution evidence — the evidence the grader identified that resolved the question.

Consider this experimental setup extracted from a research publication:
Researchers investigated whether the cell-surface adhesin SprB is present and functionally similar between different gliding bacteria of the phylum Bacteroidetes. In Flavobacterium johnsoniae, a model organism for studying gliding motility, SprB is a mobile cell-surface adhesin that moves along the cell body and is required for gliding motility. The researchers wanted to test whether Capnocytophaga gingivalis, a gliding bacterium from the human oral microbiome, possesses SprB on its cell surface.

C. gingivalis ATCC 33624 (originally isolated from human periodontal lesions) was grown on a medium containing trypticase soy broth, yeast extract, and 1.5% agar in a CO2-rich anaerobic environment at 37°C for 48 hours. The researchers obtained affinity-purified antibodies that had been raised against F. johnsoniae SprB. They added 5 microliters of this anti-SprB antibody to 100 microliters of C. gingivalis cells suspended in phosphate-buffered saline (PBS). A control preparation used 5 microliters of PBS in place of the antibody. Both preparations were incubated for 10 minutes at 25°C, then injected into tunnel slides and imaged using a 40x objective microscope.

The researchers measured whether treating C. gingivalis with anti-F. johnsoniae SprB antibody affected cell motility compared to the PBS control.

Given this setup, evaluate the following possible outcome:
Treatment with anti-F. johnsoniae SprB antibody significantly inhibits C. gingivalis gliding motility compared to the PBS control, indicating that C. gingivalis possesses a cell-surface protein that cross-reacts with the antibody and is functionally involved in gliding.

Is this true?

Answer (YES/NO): NO